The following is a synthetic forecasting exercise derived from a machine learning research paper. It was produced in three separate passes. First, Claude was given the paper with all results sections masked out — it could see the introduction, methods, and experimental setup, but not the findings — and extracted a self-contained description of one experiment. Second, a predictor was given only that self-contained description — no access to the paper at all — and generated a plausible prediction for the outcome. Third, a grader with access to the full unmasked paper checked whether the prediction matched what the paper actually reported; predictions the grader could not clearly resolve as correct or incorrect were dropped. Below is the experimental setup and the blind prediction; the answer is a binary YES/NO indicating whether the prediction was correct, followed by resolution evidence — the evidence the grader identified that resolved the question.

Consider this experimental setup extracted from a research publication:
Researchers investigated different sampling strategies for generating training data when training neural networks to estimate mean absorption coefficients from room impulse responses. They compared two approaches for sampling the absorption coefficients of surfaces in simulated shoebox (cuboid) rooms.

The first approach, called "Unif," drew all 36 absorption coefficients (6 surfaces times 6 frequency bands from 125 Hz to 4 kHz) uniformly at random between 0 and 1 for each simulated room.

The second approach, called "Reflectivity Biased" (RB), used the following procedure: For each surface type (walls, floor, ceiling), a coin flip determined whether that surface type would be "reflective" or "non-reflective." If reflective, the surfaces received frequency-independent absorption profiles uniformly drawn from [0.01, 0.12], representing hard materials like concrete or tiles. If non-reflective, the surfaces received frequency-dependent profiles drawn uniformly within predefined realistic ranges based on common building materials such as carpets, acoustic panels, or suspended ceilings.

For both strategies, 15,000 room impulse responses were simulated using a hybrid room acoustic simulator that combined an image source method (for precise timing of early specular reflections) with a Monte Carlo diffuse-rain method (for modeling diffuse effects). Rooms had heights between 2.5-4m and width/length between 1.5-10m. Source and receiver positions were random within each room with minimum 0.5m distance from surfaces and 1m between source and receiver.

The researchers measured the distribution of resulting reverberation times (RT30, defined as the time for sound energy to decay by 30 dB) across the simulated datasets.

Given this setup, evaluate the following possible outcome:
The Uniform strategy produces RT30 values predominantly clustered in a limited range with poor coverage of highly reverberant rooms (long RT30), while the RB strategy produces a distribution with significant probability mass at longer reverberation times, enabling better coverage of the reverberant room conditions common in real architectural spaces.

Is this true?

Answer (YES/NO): YES